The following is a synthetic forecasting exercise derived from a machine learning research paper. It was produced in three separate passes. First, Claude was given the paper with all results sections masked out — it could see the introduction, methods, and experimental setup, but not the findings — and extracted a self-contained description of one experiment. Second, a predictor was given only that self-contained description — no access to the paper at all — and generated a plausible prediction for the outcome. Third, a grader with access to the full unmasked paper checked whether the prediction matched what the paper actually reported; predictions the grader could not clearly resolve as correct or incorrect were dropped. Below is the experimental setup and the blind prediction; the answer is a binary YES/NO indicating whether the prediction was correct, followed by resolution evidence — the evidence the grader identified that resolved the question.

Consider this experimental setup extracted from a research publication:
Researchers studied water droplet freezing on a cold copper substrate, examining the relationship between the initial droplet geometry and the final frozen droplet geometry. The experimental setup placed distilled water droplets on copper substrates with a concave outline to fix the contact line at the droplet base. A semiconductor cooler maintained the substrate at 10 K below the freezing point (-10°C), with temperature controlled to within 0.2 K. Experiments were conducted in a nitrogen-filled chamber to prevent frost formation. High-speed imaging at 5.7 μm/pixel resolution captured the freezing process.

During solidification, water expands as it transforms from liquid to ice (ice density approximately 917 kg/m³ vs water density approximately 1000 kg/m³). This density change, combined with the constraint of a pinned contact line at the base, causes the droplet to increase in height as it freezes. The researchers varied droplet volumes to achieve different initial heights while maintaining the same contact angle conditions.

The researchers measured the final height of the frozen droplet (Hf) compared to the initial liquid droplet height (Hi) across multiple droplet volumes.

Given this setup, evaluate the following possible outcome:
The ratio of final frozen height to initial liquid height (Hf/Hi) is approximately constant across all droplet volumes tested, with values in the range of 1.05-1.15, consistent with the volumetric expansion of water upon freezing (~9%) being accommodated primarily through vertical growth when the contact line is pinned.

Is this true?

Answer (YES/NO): NO